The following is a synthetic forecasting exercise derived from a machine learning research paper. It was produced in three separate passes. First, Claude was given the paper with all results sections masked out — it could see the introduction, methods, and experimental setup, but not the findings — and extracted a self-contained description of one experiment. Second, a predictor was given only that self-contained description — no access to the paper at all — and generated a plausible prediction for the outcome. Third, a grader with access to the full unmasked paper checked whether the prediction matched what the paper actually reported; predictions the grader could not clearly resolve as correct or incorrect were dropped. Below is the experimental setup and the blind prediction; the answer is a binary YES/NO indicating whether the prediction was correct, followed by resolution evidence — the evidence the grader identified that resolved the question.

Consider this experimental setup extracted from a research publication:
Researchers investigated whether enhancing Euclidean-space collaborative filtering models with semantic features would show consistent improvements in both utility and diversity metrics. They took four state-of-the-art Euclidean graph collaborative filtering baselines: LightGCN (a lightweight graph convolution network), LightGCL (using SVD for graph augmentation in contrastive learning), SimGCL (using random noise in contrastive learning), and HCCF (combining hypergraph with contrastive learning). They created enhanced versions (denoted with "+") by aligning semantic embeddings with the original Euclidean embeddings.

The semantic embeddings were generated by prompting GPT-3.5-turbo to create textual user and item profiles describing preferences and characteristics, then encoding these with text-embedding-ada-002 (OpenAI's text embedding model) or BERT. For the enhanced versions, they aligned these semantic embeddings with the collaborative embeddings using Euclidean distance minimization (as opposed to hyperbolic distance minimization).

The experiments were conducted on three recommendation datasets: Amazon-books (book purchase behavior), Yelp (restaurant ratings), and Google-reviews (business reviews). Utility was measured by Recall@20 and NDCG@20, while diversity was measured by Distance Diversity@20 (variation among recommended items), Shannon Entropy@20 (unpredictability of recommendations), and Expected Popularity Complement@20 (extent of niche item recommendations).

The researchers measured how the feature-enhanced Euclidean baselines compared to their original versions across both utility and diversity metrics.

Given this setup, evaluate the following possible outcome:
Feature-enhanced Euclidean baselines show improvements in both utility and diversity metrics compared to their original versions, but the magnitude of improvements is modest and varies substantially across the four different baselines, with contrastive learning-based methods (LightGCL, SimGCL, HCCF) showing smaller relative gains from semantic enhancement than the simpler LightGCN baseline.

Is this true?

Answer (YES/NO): NO